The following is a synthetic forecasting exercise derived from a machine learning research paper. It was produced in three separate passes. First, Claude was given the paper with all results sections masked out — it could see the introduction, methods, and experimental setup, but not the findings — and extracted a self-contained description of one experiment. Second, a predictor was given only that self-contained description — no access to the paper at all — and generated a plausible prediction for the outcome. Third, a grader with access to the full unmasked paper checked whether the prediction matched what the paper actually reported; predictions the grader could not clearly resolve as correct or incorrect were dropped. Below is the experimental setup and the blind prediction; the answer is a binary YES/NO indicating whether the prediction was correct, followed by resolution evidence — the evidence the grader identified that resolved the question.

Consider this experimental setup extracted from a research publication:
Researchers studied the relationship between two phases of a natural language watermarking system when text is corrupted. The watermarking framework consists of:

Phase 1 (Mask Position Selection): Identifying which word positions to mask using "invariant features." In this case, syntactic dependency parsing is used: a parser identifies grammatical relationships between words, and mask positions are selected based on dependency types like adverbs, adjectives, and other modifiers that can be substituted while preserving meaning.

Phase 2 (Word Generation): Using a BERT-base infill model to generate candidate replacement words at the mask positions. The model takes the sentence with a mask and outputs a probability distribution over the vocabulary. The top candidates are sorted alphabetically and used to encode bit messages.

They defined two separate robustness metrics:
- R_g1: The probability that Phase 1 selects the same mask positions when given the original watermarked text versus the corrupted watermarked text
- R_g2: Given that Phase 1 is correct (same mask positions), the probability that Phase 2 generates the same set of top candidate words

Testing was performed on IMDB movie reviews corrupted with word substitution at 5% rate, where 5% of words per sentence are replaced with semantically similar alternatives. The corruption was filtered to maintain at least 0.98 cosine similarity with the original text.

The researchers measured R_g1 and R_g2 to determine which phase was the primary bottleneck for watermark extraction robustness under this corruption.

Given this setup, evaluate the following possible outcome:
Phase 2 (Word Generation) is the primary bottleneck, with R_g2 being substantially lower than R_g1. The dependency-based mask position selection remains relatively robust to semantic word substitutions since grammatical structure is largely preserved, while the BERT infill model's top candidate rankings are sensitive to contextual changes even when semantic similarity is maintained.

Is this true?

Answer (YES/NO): YES